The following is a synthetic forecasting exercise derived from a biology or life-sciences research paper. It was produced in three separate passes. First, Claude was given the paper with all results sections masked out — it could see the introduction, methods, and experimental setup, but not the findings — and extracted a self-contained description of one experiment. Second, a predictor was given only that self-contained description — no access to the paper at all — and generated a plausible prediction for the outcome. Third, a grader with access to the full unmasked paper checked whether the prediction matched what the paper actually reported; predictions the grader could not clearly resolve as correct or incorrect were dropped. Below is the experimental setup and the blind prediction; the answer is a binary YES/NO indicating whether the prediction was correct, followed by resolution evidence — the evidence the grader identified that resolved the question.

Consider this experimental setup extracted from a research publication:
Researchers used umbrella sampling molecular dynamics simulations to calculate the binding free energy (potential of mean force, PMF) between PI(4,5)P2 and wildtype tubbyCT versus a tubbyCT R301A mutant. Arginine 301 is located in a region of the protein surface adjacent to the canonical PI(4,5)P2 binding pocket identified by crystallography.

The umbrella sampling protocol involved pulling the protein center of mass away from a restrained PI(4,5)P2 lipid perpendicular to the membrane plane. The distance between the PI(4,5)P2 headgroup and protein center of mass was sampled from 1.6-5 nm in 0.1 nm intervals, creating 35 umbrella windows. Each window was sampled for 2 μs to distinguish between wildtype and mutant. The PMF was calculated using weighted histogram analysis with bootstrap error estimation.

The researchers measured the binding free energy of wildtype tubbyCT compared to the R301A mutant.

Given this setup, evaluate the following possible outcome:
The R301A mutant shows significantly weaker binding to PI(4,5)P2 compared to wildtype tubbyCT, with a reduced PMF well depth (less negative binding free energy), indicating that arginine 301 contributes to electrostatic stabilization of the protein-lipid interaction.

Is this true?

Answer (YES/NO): YES